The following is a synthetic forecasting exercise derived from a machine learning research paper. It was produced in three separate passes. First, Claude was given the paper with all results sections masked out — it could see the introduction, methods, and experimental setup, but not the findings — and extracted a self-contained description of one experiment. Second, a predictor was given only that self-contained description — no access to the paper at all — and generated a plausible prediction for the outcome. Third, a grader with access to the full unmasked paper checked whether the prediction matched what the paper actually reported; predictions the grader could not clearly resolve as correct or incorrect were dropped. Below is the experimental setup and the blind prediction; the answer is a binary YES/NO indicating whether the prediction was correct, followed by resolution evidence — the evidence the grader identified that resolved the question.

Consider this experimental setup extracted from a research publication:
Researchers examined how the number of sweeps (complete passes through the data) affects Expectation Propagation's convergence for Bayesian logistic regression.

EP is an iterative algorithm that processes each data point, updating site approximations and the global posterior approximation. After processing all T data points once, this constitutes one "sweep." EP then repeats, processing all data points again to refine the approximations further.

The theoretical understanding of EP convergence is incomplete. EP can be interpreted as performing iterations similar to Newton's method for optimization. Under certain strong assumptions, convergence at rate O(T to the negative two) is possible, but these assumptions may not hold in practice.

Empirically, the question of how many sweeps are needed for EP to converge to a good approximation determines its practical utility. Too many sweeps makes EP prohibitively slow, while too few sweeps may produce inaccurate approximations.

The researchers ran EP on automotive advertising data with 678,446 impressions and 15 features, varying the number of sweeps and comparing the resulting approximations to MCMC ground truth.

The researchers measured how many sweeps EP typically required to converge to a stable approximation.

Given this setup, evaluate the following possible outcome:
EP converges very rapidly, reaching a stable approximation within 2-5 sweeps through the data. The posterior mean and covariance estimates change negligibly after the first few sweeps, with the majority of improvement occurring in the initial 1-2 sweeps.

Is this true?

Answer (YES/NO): YES